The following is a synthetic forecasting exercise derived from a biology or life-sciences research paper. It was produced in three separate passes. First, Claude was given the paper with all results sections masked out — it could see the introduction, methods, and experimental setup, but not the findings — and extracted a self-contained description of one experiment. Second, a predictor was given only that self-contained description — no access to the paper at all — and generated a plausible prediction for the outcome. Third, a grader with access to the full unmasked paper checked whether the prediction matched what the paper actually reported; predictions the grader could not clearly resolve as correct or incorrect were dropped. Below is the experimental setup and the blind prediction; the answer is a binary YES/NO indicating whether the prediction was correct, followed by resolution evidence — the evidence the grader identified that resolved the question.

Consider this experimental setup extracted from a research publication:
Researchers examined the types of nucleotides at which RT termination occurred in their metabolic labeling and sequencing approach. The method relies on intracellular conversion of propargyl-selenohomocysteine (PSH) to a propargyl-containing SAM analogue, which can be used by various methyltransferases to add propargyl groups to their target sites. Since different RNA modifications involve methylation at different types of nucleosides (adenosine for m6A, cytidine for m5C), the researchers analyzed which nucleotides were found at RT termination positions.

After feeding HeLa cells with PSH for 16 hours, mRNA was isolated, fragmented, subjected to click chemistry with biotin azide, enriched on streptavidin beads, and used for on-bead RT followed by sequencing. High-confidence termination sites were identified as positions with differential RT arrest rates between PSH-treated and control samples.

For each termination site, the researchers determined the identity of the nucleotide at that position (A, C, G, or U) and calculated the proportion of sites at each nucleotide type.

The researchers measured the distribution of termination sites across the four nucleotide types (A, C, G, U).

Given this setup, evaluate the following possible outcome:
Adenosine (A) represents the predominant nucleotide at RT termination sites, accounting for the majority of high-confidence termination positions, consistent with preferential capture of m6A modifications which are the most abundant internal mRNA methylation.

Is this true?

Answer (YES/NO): YES